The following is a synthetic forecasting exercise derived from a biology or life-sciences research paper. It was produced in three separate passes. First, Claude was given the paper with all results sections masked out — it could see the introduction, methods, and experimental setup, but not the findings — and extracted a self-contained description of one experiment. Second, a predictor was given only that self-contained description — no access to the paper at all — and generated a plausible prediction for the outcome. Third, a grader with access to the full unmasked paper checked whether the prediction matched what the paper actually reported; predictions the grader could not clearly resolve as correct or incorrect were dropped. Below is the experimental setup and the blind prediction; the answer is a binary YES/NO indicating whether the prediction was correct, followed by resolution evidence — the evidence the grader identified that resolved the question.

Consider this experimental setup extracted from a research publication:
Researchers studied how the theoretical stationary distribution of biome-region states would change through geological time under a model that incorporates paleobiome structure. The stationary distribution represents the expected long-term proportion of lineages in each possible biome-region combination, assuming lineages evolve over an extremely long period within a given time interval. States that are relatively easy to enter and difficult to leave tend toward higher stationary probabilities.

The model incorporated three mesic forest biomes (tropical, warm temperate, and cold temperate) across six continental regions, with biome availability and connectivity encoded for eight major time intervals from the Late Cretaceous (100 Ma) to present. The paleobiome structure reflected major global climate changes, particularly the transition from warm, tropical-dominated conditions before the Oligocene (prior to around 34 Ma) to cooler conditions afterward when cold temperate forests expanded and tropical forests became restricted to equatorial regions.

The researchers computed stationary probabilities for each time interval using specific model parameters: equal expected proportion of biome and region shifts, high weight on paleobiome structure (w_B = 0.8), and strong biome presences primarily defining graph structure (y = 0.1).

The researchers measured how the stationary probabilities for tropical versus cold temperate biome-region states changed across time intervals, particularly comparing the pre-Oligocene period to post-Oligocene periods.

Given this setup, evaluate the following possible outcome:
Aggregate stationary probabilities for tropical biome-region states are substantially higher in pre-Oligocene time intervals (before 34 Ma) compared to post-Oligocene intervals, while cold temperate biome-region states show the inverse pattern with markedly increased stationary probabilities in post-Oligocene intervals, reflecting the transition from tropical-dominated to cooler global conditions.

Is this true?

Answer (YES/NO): YES